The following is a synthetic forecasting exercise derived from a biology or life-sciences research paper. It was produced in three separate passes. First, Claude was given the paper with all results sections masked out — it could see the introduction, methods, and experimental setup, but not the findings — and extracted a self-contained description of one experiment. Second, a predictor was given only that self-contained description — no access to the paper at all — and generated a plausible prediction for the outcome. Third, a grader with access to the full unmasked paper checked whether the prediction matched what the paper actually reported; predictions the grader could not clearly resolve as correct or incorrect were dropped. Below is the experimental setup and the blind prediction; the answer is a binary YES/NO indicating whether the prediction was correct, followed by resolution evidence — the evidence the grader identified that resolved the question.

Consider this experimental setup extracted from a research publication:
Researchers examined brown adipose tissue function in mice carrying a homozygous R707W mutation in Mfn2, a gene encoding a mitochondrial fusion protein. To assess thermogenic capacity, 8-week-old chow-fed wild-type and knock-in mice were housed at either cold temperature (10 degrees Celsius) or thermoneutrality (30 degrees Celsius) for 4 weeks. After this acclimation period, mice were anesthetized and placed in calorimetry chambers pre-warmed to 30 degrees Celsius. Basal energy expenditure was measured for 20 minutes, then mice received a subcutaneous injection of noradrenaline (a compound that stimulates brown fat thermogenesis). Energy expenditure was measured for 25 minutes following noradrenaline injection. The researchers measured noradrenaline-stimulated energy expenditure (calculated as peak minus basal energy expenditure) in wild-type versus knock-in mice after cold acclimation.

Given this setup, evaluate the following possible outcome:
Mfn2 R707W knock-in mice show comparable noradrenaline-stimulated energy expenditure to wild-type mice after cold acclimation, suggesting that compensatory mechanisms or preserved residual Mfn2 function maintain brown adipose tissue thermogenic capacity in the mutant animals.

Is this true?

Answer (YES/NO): YES